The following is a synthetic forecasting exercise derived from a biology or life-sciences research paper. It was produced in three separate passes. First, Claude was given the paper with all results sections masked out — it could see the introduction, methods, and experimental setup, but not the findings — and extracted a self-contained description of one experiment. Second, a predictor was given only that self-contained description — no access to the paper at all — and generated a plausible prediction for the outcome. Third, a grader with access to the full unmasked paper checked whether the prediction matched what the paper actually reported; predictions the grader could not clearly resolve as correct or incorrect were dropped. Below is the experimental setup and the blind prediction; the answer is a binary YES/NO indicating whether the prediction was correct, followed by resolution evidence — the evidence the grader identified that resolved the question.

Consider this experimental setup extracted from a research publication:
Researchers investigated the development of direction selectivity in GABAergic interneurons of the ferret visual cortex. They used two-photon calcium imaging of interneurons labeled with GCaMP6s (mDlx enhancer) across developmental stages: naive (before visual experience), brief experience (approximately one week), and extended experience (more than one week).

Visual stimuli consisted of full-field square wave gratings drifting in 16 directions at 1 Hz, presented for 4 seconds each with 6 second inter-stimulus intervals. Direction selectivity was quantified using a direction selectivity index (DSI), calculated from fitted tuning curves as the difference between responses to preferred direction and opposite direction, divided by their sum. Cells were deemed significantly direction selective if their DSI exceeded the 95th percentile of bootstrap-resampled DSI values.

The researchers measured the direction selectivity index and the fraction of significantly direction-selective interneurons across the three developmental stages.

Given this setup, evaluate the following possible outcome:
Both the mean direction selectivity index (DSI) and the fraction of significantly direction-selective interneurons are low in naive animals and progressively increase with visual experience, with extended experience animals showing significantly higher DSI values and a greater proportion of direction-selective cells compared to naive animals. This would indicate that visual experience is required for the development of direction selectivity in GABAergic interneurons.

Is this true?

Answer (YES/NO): NO